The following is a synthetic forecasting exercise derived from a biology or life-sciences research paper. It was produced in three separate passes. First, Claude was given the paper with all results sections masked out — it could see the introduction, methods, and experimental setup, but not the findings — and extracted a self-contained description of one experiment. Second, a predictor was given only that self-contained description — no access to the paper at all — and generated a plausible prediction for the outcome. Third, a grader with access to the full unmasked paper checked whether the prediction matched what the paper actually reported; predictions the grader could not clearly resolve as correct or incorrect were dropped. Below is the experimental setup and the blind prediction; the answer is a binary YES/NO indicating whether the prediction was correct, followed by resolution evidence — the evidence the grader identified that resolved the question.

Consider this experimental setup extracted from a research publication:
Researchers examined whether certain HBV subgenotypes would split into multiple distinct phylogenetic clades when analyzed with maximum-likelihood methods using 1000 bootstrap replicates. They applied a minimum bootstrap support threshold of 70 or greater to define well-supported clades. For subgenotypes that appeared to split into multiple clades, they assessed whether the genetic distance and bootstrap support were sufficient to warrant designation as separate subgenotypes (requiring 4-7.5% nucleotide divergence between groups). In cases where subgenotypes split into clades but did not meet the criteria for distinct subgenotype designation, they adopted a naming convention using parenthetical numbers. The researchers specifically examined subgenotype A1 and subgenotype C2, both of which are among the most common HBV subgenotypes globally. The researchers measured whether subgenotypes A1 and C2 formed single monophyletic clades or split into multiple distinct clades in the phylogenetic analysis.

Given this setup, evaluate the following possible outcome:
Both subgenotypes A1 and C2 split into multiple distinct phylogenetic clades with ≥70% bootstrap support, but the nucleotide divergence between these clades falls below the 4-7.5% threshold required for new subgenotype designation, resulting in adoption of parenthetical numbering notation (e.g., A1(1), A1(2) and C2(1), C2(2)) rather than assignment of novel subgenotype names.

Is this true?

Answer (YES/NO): NO